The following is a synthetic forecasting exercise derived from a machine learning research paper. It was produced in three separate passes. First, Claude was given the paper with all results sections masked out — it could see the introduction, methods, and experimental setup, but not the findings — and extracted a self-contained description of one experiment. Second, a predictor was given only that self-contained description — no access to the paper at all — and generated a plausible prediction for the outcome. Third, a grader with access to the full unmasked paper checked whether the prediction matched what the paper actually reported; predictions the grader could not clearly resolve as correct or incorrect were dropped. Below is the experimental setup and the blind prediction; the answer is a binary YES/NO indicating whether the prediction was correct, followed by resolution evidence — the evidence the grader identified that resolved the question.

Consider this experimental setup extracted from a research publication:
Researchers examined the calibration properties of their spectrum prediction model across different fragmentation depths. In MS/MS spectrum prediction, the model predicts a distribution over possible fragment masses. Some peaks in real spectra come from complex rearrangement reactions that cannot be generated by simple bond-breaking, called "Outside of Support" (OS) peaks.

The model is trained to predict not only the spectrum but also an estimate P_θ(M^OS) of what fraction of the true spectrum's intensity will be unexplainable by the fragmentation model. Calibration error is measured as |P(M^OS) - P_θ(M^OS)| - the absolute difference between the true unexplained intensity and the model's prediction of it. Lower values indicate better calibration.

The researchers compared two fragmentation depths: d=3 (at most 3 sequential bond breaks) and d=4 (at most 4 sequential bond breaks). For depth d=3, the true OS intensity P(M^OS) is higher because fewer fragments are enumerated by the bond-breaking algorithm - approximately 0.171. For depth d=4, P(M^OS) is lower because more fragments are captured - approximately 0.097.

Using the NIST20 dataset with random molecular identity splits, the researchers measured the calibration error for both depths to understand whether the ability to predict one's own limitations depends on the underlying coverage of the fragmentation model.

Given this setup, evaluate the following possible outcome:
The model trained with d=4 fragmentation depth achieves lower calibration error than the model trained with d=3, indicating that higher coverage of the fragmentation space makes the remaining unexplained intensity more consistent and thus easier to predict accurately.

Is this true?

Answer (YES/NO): YES